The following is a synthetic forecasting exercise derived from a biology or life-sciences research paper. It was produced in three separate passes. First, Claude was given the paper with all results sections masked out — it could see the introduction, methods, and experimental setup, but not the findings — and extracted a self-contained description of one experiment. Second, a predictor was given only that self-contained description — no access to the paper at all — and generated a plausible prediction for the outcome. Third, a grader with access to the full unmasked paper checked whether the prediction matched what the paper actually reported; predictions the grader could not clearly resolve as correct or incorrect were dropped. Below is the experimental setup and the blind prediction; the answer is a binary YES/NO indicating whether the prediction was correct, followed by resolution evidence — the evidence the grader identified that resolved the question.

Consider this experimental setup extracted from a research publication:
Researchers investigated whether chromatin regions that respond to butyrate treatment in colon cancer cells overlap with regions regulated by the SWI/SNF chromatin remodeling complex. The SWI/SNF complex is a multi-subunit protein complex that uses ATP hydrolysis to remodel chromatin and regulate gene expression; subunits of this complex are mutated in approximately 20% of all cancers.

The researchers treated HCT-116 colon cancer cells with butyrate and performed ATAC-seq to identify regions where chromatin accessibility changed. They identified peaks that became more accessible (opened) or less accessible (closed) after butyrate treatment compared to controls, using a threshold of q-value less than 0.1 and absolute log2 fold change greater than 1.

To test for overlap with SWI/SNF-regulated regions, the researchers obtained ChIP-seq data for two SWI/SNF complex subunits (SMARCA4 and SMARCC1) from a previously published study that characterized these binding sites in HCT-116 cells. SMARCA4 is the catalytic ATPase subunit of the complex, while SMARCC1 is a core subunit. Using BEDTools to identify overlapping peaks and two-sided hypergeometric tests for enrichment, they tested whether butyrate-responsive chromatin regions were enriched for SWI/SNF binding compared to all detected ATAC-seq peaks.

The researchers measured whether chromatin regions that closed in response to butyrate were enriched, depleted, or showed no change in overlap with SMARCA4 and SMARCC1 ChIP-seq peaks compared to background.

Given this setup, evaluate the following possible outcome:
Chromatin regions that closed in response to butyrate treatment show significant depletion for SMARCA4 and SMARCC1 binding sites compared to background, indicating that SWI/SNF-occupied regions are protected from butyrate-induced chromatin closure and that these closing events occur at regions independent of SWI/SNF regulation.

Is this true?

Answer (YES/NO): NO